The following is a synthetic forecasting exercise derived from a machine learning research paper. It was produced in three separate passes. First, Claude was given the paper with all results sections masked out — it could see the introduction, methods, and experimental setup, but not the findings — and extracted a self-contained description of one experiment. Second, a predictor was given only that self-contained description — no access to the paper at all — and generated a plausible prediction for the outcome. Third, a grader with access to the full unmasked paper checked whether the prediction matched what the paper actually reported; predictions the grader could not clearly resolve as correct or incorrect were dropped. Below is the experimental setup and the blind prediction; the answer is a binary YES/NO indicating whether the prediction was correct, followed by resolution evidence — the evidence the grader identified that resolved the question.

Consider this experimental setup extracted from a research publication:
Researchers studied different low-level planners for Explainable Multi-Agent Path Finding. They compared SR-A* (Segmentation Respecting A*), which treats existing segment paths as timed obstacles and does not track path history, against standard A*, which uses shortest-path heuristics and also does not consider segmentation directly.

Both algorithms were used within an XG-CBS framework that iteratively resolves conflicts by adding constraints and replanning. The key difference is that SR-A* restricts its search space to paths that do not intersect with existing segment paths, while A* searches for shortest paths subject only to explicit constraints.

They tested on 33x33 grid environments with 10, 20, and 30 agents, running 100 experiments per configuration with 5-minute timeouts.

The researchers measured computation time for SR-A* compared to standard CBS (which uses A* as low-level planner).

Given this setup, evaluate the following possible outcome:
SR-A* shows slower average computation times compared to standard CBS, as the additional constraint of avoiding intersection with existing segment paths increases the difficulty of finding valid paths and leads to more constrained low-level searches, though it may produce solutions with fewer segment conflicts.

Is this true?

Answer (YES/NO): NO